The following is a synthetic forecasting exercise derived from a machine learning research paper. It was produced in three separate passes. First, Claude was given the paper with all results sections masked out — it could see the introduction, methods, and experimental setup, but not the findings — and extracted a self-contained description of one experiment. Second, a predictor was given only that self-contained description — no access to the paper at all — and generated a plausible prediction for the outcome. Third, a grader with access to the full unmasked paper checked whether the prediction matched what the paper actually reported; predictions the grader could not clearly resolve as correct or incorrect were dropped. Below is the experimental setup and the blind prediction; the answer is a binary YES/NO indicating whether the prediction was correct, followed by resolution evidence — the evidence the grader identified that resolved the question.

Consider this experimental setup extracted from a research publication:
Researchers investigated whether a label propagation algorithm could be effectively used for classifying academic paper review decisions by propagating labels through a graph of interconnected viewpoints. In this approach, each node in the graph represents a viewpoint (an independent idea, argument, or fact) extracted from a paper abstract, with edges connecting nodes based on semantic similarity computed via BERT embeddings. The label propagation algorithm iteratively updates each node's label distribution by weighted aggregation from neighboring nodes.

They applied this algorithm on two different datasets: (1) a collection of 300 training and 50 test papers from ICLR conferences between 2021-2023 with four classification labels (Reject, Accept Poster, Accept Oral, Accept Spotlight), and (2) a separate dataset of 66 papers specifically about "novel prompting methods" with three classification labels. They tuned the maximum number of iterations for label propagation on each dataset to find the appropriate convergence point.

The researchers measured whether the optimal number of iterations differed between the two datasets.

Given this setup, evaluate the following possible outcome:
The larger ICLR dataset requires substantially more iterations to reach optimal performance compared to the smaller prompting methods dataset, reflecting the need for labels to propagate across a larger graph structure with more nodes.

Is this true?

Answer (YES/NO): YES